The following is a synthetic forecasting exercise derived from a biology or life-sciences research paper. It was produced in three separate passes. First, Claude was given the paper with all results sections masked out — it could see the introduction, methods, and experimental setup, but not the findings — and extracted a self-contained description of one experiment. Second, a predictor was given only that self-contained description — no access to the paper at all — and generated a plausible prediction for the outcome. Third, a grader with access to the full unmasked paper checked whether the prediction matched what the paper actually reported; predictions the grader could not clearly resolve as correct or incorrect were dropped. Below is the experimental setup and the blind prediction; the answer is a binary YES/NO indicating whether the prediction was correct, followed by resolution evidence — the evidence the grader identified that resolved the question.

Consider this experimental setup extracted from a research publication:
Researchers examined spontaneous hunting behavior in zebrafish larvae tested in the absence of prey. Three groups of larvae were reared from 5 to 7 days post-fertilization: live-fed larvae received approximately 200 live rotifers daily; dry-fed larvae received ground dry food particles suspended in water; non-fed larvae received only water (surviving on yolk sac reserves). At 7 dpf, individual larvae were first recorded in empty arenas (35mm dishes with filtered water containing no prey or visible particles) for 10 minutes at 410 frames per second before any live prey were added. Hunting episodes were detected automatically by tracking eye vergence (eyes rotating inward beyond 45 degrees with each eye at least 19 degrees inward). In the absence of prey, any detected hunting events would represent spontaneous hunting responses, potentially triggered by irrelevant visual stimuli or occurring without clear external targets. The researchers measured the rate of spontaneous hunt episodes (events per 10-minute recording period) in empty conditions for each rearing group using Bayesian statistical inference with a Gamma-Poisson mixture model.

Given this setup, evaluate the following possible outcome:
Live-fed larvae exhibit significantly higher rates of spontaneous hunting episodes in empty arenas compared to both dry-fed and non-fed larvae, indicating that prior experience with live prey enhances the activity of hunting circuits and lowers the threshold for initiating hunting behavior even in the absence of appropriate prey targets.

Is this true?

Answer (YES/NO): NO